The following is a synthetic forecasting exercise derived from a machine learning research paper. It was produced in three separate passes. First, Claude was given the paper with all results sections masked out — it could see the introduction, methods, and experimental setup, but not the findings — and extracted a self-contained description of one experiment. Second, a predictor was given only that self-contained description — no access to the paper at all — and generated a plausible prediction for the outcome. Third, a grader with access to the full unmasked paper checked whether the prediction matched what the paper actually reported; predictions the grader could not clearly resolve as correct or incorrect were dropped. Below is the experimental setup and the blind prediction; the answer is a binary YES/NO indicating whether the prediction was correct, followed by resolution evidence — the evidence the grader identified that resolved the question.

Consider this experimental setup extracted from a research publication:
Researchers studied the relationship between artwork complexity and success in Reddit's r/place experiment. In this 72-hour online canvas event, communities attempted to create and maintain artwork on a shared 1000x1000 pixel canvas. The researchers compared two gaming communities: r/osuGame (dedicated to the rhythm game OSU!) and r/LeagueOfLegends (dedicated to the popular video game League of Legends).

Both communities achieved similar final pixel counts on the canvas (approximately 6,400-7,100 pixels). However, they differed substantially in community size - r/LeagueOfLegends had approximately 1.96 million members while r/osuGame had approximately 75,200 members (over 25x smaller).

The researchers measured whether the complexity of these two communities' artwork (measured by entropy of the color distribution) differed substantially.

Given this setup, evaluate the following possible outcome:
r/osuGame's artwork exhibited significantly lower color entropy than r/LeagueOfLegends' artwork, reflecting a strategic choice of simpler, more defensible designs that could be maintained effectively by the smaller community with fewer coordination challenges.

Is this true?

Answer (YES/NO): YES